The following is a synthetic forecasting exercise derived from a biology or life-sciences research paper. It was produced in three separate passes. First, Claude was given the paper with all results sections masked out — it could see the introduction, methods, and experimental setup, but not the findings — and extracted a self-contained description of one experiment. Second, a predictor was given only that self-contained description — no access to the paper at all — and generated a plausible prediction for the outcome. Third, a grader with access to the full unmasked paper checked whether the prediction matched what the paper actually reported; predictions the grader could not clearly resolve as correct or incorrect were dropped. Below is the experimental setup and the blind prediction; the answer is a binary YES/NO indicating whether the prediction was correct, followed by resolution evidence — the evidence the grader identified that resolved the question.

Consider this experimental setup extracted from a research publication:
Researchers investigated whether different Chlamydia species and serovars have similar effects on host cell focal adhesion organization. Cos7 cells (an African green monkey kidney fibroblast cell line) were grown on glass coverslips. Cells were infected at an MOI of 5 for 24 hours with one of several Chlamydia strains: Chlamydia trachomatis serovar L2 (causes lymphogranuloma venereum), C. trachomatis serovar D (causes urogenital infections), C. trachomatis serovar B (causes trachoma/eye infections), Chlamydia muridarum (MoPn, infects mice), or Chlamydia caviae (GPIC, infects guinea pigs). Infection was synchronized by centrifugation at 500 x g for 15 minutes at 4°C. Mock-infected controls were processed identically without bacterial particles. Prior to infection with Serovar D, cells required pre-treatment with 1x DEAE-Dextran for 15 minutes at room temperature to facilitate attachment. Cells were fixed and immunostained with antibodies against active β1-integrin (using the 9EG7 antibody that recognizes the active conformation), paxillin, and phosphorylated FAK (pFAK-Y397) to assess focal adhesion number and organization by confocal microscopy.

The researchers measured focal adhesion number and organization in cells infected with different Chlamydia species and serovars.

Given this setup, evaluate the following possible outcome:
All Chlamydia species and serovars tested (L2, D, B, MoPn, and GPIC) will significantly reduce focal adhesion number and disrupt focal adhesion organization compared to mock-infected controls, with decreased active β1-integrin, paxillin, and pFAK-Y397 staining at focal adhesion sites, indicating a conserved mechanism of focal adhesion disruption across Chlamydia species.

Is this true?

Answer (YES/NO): NO